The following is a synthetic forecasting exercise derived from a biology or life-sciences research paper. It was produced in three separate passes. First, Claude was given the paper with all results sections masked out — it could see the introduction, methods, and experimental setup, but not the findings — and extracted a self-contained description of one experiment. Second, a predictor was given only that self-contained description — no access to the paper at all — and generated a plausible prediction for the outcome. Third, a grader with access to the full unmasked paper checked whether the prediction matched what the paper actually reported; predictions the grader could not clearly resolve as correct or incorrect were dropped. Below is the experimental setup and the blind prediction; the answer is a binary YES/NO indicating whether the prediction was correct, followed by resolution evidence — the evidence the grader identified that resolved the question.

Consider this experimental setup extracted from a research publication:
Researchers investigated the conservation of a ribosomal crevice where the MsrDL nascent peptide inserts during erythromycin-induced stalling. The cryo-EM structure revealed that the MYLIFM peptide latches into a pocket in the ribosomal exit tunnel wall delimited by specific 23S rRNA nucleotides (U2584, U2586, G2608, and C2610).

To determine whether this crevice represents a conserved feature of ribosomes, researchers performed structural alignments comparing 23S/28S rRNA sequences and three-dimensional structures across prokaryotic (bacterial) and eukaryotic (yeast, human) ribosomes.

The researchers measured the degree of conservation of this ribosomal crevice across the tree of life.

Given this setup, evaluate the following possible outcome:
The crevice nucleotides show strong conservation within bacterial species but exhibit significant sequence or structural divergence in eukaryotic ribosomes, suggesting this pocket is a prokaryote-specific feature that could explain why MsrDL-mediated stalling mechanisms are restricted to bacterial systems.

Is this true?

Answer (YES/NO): NO